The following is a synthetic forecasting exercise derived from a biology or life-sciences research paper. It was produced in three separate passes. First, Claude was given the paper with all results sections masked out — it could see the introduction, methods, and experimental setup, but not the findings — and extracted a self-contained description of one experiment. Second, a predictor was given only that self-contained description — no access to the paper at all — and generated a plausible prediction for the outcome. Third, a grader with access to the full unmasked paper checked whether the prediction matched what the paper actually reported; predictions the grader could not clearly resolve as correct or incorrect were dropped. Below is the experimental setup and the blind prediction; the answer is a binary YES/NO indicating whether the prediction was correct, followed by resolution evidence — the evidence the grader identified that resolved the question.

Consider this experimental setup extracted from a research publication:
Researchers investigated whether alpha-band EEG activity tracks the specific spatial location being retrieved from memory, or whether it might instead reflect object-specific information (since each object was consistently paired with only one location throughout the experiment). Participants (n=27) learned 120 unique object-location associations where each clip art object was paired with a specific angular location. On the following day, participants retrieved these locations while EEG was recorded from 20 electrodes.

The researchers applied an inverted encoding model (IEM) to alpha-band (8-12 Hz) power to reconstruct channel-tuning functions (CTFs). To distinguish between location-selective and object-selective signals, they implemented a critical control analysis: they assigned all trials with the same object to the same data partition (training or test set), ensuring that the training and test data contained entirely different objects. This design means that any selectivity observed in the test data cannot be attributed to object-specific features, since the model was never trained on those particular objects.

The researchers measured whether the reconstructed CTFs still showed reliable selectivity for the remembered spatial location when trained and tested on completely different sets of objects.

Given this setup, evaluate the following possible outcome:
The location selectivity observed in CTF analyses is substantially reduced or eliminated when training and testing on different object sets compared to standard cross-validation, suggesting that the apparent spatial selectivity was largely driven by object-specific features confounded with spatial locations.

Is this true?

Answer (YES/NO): NO